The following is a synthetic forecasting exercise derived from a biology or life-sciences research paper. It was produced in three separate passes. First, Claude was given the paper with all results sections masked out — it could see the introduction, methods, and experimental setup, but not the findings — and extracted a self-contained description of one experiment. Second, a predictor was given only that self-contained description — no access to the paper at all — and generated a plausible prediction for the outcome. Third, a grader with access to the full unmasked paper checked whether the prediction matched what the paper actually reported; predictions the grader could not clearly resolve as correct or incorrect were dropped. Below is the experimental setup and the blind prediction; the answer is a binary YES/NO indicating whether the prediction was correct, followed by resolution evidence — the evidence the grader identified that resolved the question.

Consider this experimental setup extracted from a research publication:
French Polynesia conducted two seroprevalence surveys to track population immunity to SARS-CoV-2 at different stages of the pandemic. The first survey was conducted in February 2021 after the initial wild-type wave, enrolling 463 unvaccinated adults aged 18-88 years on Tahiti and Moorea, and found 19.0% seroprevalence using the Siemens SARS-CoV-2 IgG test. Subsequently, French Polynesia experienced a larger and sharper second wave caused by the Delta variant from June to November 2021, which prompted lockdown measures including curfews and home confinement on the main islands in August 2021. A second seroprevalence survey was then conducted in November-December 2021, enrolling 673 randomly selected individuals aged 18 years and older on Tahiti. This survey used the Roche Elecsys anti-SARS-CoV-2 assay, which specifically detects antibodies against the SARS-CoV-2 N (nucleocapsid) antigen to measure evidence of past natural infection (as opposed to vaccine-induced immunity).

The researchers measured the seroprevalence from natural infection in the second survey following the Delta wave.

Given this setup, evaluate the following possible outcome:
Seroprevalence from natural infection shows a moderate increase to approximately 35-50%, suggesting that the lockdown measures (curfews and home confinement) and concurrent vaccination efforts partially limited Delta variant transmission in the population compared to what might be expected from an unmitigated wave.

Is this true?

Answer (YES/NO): NO